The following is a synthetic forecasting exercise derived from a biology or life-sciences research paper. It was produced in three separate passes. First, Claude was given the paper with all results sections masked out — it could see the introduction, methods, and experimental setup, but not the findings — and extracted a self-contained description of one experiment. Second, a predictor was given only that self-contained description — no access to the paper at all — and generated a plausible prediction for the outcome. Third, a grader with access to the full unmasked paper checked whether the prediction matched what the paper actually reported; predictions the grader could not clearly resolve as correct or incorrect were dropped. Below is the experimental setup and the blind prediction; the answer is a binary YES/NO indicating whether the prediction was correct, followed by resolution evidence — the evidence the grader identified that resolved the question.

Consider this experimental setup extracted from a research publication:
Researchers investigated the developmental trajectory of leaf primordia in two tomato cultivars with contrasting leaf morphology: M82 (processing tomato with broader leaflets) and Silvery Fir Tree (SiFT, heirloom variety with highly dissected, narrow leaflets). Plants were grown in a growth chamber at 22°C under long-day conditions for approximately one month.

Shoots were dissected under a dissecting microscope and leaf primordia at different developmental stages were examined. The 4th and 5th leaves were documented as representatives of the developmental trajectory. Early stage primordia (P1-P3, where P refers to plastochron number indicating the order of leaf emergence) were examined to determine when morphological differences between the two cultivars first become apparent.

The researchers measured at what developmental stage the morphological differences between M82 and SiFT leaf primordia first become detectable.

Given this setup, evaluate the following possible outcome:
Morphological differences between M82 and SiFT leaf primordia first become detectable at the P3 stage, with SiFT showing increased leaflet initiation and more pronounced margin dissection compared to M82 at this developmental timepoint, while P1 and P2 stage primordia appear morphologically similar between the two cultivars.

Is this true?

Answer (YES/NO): NO